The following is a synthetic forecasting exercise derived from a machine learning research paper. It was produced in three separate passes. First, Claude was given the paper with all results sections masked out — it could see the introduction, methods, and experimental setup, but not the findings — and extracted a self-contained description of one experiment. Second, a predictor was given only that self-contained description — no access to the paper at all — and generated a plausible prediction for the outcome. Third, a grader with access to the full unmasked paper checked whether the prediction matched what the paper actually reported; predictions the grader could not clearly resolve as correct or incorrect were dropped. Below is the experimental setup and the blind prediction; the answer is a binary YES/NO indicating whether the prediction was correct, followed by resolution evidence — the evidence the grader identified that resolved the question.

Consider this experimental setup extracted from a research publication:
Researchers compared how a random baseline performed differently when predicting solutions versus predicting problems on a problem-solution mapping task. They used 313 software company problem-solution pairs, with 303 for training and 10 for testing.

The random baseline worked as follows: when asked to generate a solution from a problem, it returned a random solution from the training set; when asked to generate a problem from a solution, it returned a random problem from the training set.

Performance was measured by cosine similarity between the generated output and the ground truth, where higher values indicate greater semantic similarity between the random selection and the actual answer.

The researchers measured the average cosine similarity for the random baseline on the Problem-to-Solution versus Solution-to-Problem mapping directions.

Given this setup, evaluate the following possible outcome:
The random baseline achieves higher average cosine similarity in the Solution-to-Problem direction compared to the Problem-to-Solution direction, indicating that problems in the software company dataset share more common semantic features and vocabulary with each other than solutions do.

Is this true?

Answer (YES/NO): NO